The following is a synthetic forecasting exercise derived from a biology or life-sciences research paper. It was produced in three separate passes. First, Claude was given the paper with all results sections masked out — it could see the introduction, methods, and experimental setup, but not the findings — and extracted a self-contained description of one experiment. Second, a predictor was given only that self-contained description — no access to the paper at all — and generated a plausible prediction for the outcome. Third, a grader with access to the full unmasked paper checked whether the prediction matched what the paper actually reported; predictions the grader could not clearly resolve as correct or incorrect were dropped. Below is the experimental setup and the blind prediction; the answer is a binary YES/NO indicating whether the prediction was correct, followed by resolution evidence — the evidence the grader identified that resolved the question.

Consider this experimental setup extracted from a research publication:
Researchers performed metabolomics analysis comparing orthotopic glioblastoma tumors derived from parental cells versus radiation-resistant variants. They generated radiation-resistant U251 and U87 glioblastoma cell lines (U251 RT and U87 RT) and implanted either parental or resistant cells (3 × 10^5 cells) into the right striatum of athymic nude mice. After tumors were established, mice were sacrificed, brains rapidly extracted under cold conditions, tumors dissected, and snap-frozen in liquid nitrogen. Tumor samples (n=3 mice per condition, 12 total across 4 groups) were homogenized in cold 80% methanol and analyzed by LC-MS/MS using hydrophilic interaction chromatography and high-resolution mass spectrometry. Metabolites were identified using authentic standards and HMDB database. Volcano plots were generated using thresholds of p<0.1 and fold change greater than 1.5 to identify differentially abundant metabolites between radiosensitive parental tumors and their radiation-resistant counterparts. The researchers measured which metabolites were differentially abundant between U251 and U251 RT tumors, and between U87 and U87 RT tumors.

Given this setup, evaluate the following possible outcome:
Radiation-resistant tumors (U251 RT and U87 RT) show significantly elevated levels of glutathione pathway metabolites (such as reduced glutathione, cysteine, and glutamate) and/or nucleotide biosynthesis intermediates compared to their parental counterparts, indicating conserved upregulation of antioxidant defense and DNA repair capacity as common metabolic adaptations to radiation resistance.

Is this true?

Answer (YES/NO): NO